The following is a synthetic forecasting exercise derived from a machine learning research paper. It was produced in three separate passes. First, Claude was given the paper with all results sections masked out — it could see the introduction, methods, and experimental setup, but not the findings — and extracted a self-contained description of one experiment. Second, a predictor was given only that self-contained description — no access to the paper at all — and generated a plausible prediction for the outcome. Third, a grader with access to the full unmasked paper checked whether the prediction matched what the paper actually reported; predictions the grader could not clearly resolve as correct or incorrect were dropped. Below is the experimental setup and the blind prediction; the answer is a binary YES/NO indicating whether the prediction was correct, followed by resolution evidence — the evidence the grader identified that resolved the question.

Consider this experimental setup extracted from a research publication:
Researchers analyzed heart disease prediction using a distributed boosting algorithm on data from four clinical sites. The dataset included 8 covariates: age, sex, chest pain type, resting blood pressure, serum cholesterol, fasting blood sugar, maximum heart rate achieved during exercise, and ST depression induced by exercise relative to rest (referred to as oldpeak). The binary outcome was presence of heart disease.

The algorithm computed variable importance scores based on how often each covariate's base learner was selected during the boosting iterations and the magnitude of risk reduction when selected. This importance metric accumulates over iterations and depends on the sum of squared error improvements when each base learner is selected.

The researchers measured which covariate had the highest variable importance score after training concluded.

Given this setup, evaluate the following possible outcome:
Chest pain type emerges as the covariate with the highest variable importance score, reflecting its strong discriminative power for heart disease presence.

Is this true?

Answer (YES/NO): NO